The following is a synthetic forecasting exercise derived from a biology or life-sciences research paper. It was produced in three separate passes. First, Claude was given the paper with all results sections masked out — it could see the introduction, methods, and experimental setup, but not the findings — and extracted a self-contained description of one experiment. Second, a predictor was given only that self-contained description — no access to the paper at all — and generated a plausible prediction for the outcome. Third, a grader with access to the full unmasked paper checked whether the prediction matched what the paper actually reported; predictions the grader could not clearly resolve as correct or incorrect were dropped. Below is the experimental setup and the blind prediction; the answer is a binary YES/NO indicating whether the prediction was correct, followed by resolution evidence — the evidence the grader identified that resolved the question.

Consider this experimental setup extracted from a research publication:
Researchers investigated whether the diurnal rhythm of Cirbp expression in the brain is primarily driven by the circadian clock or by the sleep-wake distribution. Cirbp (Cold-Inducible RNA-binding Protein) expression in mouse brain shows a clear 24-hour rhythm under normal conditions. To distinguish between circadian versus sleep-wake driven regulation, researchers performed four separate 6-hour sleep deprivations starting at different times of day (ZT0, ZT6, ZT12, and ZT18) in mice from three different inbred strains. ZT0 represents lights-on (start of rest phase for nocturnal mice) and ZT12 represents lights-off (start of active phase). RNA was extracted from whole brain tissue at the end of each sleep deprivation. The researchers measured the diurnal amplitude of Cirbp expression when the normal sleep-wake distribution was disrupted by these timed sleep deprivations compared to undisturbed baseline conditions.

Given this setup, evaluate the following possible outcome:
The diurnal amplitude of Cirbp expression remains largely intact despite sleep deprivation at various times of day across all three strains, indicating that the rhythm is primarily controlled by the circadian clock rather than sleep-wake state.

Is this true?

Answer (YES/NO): NO